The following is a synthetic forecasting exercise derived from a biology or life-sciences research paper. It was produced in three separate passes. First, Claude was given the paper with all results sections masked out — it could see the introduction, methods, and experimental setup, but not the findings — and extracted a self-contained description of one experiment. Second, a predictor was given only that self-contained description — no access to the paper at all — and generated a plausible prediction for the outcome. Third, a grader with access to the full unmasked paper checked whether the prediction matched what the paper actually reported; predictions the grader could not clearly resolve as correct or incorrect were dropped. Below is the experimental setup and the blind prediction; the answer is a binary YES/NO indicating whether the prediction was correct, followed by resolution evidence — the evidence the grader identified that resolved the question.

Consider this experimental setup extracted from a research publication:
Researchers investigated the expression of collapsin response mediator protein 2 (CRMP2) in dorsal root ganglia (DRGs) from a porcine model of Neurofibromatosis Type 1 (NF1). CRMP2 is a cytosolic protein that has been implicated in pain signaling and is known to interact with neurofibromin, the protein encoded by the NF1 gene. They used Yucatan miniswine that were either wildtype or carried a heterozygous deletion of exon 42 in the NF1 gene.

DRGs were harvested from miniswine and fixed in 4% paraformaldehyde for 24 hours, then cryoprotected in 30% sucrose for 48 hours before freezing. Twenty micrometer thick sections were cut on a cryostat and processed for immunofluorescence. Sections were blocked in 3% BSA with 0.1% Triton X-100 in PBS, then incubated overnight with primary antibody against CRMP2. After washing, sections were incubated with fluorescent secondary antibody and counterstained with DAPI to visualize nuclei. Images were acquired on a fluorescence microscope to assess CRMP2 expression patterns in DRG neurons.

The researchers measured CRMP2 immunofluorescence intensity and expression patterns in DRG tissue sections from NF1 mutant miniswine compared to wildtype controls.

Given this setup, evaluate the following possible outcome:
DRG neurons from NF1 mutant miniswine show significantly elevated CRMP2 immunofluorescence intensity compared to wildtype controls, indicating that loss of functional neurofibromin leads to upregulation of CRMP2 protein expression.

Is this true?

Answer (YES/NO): NO